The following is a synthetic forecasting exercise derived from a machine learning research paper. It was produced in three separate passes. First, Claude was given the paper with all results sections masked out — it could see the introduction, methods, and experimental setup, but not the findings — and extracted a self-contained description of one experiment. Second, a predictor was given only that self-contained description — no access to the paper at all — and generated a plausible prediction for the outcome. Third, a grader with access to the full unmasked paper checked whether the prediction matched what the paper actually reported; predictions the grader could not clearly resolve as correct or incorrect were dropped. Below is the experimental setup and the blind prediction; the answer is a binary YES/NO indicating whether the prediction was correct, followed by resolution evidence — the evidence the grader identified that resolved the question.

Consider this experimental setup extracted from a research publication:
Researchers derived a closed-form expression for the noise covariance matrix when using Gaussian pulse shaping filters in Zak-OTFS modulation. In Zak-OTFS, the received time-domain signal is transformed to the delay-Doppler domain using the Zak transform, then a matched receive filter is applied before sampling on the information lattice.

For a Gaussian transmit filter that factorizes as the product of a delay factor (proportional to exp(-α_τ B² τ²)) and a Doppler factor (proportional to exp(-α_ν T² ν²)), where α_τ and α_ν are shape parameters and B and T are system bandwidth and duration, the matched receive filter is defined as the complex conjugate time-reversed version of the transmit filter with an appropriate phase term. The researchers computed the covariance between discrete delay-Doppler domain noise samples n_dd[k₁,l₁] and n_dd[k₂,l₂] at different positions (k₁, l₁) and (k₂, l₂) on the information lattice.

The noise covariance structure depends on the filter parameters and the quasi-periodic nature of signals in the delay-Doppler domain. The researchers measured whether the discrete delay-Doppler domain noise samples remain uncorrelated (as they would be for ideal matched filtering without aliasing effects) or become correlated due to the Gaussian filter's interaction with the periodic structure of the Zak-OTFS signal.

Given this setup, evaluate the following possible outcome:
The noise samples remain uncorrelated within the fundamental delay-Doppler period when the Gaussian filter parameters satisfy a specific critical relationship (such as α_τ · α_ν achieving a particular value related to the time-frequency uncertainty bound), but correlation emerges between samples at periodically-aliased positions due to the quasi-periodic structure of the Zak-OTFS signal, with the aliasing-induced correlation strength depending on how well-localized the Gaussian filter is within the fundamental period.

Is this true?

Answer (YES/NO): NO